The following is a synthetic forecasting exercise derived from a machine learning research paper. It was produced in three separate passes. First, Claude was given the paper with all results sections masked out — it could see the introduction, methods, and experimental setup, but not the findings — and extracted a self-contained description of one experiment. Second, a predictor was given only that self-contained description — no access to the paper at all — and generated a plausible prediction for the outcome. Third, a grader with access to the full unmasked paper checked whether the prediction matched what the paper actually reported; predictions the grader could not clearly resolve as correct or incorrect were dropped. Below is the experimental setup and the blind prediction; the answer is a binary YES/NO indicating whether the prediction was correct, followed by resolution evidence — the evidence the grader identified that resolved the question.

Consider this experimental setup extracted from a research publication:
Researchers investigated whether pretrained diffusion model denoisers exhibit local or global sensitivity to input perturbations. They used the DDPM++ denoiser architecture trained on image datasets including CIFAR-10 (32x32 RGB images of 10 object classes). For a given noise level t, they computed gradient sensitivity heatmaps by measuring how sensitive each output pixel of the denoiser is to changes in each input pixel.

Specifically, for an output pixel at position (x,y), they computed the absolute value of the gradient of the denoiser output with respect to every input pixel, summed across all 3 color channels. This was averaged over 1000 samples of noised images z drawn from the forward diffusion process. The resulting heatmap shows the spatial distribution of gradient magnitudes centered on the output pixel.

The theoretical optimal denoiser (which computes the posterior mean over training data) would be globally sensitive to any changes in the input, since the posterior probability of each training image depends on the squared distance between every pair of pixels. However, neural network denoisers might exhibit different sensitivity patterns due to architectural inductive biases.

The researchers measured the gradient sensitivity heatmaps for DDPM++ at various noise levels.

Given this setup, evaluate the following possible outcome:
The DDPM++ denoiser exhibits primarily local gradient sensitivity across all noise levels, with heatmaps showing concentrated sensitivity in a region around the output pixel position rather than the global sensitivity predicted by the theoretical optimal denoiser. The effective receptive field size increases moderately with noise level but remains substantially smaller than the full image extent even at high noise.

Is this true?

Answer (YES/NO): YES